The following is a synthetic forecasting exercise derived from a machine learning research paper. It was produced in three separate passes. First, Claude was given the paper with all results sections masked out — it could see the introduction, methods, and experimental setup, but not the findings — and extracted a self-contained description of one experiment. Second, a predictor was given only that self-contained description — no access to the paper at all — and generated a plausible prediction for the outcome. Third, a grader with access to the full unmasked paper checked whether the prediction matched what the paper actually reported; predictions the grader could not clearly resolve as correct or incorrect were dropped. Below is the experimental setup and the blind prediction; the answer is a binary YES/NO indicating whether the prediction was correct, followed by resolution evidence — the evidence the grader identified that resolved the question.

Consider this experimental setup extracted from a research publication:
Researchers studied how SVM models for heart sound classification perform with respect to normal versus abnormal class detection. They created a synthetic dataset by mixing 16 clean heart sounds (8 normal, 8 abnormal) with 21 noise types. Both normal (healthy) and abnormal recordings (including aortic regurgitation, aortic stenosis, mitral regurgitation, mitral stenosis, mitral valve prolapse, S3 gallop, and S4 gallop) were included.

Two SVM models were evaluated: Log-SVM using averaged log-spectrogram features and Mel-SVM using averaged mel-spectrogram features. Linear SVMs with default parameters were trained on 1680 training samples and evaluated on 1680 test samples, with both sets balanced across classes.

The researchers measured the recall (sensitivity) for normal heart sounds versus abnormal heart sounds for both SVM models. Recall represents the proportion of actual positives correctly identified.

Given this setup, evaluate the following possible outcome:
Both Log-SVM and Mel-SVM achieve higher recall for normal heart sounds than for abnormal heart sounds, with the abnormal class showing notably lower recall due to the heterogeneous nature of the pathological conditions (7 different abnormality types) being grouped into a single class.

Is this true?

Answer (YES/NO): NO